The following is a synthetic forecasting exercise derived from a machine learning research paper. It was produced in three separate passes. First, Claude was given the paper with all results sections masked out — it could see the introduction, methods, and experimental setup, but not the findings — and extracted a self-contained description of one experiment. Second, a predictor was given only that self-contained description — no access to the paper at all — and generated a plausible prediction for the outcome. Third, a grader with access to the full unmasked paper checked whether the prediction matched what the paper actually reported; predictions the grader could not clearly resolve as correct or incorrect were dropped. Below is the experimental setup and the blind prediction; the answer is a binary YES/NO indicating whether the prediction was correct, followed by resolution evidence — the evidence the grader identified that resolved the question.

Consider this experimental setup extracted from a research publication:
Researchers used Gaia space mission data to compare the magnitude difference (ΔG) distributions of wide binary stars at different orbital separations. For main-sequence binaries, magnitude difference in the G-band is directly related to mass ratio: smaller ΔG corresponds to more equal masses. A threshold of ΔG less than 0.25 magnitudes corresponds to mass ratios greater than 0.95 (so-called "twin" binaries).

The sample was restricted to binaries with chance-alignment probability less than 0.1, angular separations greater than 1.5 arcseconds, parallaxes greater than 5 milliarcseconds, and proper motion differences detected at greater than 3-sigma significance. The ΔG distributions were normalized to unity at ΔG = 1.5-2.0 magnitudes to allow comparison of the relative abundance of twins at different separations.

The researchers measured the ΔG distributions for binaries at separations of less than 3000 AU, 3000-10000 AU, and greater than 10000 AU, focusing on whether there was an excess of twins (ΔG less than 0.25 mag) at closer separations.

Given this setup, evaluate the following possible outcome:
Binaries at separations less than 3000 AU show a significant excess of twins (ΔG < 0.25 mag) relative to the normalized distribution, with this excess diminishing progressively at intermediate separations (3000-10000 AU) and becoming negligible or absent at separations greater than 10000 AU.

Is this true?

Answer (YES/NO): NO